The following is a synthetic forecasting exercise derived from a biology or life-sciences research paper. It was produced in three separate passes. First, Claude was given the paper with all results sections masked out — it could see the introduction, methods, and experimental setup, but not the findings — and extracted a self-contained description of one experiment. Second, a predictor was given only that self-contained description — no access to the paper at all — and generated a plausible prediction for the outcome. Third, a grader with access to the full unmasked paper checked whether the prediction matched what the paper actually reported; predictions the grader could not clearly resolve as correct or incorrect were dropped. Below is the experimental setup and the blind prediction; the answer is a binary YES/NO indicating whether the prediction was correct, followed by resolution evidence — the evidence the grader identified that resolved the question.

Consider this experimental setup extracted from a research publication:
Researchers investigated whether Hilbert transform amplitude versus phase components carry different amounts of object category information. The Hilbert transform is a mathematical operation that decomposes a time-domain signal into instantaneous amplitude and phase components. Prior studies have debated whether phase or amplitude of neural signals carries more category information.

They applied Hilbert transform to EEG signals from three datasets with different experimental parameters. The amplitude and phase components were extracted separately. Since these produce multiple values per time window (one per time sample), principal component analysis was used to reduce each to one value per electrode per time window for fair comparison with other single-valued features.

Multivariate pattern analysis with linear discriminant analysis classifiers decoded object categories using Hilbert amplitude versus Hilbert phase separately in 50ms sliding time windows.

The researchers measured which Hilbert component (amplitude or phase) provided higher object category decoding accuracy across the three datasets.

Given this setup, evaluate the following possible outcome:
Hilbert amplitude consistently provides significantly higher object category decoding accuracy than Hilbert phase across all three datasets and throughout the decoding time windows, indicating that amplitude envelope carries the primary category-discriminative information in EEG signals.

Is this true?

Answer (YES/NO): NO